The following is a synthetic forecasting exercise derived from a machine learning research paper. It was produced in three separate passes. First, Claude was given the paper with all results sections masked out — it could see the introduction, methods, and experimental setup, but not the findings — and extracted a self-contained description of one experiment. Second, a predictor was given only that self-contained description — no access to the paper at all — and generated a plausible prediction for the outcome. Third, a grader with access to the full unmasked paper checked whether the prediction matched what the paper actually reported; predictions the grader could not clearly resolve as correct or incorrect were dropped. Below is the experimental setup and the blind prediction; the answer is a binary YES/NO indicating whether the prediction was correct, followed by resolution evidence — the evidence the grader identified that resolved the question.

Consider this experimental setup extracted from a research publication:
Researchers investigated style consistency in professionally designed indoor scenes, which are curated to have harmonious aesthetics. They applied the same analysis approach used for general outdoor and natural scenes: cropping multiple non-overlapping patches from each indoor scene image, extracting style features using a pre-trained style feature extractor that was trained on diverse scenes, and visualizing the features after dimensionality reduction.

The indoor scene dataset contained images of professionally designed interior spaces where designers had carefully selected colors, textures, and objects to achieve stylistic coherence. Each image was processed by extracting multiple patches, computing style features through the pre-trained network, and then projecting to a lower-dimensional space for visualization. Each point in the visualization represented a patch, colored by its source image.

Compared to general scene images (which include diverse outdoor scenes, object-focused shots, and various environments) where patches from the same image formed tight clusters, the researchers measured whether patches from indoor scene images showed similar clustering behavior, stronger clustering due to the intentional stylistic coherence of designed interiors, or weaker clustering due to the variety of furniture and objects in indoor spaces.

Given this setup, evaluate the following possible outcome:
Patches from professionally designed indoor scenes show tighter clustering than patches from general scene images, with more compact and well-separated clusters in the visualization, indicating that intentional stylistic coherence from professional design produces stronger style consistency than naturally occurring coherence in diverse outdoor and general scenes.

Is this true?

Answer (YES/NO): NO